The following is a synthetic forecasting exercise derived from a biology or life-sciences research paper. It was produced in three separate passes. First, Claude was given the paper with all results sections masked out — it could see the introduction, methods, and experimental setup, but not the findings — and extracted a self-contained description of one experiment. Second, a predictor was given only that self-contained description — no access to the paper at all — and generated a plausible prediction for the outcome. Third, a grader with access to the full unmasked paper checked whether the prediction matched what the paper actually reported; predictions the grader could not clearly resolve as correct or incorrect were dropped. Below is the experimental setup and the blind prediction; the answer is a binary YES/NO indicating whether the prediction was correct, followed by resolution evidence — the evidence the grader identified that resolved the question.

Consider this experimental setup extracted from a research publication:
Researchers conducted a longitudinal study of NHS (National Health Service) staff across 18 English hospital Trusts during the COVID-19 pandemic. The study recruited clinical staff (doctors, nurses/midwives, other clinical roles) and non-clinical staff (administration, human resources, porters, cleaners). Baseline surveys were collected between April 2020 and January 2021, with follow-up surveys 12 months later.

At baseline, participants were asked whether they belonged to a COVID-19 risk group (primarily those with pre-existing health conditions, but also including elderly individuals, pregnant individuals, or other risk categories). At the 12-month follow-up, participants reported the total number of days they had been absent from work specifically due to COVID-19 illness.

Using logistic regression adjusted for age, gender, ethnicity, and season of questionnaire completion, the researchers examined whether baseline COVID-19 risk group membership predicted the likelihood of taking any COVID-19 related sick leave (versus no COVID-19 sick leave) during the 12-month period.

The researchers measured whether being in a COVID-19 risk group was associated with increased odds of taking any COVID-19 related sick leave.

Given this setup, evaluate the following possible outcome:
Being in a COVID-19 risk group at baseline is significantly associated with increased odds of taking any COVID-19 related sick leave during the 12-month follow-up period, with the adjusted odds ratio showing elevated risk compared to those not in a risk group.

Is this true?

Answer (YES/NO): NO